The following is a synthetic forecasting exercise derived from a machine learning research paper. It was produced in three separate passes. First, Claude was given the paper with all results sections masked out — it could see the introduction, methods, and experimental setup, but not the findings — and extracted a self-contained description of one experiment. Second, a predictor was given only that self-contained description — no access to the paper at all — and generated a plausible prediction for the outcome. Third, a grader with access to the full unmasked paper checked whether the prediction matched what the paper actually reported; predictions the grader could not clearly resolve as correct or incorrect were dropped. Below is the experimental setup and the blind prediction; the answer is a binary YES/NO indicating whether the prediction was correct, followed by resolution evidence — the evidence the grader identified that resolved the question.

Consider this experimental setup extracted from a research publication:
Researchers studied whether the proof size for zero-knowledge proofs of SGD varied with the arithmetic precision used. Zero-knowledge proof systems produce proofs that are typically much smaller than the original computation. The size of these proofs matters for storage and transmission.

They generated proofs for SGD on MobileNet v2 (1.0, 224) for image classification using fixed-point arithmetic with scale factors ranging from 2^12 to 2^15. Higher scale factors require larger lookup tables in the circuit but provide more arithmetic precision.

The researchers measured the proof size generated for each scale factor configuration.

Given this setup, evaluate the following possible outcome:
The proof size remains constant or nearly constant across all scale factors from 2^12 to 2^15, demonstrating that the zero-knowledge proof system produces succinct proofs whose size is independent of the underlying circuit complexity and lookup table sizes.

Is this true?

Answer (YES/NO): YES